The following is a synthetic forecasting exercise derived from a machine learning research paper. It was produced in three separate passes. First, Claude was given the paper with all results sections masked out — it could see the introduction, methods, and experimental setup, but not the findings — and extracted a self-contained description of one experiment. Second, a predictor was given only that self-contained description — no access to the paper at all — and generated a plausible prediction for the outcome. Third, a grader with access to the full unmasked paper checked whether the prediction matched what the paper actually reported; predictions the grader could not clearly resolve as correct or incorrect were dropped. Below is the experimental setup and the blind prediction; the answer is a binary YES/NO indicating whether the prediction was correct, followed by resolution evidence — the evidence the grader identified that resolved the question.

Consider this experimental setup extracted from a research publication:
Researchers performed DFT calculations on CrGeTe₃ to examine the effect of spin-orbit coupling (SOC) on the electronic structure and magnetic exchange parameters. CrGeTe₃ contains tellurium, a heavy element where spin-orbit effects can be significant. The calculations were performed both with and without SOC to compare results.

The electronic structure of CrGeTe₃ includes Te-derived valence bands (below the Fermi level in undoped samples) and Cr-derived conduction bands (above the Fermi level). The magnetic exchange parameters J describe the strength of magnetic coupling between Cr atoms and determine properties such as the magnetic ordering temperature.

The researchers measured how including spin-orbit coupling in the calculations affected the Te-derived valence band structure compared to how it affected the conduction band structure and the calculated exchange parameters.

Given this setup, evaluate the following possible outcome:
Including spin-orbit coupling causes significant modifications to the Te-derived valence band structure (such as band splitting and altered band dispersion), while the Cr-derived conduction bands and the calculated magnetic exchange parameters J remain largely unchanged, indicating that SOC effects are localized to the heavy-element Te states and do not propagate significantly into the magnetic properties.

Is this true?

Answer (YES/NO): YES